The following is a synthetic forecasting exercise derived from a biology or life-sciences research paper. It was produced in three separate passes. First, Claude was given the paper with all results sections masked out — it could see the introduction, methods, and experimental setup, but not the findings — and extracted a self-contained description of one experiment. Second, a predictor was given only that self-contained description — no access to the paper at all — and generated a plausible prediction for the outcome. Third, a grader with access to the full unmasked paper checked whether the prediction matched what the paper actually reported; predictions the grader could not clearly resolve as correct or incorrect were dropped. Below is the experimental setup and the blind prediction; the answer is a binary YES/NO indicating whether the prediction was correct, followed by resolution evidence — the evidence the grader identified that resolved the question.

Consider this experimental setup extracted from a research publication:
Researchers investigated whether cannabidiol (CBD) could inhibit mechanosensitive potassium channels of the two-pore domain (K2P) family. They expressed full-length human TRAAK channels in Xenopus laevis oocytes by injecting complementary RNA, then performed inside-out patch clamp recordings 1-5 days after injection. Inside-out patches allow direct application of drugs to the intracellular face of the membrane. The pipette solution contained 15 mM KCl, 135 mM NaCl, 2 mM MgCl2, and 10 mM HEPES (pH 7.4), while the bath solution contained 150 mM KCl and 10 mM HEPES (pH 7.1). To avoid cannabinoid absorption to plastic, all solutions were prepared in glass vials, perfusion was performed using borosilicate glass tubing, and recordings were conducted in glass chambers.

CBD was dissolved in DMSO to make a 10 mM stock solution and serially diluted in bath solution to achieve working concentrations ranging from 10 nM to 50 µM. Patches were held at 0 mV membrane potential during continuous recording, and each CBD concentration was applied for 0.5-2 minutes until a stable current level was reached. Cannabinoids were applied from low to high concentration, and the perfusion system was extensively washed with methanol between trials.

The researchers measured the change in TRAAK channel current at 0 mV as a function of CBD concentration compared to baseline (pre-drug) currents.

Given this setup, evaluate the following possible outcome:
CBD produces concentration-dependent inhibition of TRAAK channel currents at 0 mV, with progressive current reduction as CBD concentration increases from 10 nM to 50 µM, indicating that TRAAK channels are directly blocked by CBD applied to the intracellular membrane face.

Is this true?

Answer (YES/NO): YES